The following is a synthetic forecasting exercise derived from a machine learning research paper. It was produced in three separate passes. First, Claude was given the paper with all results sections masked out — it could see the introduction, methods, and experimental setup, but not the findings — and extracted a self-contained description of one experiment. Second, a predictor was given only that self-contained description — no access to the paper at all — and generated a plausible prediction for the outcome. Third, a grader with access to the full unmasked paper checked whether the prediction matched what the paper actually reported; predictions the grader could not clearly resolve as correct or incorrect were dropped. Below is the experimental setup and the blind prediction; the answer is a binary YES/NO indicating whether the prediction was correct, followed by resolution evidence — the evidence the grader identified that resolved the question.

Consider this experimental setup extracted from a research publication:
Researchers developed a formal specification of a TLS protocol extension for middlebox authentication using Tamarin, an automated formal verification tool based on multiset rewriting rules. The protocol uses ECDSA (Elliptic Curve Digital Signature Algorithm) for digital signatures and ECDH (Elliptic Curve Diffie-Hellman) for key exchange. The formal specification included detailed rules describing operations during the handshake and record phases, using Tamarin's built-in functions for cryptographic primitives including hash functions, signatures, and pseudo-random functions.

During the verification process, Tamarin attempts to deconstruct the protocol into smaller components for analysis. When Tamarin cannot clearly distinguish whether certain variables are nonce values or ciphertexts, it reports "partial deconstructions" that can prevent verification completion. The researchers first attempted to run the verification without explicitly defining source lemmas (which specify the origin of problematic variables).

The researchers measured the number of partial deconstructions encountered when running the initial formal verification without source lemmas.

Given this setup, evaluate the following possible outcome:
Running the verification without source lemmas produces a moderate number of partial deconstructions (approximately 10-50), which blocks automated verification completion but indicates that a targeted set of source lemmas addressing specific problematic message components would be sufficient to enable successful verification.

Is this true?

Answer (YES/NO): NO